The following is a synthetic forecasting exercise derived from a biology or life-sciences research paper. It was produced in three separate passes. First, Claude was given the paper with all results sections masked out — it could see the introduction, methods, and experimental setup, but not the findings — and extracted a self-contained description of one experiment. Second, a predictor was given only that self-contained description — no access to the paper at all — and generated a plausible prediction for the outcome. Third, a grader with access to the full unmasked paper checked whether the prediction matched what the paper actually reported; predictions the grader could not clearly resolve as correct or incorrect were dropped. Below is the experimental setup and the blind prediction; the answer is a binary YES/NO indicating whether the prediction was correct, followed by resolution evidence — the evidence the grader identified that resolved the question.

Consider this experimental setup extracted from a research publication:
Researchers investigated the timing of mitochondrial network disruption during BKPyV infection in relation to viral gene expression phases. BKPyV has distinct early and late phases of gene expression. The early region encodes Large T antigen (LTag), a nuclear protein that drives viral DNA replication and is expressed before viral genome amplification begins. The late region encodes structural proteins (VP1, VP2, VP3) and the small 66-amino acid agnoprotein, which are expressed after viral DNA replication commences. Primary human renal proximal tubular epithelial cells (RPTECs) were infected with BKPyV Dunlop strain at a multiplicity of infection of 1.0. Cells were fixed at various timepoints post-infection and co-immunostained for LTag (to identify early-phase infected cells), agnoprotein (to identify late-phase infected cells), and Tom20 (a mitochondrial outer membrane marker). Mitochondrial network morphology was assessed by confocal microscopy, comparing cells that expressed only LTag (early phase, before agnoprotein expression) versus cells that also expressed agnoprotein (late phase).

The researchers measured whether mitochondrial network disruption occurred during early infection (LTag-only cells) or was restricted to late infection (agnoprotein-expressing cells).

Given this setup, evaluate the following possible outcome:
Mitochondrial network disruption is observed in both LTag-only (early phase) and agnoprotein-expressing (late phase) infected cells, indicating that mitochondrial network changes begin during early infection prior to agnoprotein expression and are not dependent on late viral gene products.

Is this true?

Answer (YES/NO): NO